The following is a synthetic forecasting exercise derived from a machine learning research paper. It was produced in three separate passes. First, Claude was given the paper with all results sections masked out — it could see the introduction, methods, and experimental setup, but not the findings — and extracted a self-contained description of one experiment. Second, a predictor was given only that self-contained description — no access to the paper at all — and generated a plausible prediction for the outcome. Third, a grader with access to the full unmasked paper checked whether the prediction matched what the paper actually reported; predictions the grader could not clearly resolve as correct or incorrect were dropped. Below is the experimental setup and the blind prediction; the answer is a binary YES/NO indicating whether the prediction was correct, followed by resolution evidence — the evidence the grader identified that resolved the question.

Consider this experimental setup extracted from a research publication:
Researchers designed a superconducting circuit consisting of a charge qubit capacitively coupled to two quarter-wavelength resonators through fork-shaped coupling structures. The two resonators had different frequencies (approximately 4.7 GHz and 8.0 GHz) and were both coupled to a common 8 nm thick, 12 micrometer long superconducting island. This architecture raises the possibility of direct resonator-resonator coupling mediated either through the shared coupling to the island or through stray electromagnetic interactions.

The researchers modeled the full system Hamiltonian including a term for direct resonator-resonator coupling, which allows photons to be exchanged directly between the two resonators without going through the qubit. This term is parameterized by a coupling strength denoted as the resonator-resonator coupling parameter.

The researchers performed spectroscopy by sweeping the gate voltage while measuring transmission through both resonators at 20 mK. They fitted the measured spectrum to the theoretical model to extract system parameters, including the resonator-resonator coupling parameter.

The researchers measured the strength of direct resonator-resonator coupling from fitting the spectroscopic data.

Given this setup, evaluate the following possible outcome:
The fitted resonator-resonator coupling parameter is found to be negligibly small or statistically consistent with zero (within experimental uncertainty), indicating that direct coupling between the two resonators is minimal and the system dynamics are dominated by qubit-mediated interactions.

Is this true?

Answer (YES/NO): YES